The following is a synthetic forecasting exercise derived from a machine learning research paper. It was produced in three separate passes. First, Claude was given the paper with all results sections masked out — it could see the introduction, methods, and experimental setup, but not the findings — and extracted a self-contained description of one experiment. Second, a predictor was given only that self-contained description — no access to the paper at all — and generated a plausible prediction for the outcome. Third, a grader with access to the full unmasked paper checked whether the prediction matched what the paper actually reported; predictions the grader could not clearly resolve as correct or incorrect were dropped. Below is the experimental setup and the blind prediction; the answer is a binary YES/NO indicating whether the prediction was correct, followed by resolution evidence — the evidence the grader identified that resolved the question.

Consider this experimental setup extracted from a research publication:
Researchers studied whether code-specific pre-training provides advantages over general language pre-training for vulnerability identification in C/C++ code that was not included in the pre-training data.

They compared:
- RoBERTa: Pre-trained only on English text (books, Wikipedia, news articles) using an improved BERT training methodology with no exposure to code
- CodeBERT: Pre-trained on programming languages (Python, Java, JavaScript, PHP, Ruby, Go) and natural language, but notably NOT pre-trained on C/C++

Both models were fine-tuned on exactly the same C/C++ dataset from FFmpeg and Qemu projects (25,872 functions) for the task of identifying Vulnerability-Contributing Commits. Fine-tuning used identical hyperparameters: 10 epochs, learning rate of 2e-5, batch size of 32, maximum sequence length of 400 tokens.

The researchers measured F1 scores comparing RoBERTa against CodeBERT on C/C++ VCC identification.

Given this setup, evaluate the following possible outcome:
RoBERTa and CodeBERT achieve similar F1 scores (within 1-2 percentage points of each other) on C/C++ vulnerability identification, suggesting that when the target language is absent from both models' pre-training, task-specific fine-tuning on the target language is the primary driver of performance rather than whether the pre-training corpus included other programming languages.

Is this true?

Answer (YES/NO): YES